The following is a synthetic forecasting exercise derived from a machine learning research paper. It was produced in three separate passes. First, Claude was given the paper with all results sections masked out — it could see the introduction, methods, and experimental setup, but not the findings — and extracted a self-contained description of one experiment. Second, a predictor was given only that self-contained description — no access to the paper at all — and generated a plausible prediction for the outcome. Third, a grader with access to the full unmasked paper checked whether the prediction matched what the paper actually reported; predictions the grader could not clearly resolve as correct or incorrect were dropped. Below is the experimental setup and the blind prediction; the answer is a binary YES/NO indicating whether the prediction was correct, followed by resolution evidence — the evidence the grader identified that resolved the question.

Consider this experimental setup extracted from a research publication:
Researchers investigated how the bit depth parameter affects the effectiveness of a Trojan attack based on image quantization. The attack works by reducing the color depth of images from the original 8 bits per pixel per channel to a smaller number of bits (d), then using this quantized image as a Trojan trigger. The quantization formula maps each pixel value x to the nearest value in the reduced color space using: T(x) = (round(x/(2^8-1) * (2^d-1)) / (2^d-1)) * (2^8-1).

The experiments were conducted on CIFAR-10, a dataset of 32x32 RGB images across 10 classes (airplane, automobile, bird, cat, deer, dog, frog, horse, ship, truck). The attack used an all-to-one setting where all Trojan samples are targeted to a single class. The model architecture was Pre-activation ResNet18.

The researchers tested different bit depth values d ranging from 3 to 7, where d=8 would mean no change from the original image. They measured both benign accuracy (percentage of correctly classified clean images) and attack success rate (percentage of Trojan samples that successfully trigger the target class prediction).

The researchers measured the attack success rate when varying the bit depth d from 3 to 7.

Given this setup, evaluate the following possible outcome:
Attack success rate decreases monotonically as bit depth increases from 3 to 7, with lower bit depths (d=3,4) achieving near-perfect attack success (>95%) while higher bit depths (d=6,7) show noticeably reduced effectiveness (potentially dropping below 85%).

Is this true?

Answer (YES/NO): NO